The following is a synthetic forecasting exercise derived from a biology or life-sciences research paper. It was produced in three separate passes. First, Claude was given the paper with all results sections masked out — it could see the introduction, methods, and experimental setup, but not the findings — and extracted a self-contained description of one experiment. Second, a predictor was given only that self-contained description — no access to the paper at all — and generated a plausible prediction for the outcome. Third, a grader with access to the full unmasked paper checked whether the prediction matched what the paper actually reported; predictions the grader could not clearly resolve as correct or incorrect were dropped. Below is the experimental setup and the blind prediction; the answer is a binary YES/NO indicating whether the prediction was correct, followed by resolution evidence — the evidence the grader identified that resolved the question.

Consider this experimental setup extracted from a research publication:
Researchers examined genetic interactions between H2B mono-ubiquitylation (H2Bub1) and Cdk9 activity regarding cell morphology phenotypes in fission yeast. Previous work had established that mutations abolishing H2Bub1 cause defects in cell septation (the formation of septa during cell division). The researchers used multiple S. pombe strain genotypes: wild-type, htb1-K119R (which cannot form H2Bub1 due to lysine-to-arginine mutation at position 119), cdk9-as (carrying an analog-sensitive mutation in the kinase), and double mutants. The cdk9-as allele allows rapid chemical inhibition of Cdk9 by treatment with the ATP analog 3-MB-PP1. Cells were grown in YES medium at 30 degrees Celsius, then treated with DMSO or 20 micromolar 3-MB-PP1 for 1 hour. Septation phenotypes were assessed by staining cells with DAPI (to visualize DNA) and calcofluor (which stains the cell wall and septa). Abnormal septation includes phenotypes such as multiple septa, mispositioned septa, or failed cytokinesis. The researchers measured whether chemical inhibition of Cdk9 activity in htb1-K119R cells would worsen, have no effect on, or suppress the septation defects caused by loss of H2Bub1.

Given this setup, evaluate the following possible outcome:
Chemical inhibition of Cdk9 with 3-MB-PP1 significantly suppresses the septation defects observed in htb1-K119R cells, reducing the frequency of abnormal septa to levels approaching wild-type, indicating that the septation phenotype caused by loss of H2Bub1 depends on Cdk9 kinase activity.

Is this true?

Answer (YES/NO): YES